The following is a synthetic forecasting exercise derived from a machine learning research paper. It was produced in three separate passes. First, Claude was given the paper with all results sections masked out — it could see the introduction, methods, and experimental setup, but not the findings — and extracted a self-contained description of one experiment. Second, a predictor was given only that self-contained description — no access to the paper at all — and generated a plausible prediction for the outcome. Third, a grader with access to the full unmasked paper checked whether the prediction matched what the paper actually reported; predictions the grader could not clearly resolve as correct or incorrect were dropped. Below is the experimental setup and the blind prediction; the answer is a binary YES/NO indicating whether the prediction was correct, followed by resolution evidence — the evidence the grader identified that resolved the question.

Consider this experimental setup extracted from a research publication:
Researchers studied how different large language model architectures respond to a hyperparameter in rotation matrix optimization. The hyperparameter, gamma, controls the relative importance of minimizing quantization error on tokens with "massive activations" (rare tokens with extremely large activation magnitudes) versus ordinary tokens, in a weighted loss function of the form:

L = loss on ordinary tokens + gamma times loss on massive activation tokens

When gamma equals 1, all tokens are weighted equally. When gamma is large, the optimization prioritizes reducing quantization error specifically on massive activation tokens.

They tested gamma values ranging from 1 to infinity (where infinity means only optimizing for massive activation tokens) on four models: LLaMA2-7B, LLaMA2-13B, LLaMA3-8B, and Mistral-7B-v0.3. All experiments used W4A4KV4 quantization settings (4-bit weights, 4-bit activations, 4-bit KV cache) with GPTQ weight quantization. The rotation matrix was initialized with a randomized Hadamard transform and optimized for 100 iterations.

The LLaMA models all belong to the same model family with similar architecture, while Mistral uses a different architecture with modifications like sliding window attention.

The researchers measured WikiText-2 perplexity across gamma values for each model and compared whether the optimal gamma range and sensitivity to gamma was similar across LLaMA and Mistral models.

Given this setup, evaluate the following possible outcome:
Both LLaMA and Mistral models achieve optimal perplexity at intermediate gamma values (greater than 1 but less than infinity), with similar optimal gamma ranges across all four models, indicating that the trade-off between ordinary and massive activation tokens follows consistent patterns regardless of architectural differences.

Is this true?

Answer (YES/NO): NO